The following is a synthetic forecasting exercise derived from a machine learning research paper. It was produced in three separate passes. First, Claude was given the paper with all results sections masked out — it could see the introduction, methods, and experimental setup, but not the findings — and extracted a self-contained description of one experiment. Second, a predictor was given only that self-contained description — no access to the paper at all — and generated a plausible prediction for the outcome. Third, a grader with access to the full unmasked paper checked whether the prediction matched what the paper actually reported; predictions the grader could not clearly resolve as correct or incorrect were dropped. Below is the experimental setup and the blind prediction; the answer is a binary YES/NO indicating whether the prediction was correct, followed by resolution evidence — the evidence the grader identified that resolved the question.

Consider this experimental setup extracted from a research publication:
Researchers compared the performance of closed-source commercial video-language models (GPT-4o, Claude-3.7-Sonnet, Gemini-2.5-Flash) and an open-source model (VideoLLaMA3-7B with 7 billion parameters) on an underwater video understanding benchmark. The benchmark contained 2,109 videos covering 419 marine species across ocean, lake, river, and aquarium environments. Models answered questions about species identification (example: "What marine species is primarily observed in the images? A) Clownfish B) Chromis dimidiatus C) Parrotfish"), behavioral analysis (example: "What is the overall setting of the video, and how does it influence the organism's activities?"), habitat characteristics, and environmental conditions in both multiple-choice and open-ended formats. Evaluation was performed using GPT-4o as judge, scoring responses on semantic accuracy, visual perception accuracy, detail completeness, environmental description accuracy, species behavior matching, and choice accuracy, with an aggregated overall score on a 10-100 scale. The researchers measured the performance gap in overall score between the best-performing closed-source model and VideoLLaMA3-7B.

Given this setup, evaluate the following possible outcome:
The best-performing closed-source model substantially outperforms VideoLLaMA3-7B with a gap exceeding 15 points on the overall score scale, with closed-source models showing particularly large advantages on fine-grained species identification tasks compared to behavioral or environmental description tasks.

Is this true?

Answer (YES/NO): NO